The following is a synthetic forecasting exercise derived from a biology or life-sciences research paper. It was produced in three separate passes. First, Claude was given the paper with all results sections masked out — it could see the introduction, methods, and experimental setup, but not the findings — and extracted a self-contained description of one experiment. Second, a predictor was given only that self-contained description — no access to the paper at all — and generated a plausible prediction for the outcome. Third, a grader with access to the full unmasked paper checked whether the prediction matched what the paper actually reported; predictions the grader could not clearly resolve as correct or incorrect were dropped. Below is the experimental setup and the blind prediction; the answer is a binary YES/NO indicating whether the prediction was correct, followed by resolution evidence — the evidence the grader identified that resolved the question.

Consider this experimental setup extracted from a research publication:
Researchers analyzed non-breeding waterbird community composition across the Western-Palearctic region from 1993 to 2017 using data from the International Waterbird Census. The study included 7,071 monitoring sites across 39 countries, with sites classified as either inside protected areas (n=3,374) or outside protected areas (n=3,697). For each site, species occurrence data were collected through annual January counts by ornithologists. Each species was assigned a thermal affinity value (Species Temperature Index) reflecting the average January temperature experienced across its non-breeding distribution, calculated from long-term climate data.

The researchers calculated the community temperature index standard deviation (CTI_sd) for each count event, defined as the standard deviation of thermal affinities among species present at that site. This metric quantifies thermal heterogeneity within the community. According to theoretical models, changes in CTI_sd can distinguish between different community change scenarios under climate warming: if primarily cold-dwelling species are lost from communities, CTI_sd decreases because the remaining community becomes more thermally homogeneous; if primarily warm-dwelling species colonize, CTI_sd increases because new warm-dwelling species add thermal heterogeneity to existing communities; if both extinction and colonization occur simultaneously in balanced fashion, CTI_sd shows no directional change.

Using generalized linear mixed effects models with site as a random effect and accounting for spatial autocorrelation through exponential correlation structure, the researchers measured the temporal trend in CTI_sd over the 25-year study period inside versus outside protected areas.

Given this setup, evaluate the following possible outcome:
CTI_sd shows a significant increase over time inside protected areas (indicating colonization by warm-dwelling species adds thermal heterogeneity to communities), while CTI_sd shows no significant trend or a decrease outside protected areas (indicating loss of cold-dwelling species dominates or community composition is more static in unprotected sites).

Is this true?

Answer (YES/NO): YES